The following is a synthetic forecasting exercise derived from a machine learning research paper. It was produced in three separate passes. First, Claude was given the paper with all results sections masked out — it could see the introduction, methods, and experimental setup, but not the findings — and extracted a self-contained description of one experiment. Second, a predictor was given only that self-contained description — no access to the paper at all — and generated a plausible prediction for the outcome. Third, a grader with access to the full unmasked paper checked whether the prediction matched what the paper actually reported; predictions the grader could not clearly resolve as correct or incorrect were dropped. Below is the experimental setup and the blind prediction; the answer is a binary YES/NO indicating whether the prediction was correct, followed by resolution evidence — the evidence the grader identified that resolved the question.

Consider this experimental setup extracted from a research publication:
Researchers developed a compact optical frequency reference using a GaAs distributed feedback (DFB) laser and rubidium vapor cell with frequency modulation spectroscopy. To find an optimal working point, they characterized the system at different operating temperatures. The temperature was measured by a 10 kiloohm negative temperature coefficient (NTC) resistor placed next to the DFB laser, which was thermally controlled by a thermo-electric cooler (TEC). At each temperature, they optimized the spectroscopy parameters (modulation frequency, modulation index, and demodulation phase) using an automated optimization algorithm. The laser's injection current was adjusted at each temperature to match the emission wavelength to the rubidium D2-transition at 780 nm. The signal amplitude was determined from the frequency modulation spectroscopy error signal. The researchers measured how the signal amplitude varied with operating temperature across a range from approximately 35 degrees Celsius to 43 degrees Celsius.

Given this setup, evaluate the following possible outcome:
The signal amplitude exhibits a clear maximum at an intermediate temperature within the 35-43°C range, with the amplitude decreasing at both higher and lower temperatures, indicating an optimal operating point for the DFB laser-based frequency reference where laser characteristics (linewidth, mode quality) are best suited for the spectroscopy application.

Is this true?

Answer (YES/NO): NO